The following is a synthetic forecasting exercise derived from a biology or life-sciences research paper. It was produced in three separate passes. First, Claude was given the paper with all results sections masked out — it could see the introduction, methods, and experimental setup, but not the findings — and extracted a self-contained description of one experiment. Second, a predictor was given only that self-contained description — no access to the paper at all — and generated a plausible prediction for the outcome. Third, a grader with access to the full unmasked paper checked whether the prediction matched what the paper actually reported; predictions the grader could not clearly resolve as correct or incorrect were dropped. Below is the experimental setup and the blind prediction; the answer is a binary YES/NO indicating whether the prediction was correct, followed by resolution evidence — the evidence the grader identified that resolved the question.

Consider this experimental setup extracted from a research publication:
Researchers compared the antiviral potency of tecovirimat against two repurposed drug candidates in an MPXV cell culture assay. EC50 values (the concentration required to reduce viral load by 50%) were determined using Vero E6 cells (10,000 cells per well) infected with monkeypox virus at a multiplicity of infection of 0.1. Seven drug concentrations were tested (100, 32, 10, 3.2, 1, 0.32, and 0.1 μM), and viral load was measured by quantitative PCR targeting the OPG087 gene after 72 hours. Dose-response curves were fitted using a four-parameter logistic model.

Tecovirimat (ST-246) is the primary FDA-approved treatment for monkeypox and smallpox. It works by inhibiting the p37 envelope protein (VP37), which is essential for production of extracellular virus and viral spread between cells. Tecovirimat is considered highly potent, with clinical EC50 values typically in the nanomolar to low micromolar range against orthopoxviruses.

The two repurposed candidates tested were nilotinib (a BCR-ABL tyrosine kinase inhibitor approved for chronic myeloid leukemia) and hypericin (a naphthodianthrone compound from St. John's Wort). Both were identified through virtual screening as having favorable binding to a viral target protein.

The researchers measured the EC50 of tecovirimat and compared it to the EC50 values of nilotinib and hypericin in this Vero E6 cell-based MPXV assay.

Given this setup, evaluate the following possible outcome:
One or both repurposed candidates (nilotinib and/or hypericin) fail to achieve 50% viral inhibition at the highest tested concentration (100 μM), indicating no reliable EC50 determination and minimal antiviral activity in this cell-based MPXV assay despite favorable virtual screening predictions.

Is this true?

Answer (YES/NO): NO